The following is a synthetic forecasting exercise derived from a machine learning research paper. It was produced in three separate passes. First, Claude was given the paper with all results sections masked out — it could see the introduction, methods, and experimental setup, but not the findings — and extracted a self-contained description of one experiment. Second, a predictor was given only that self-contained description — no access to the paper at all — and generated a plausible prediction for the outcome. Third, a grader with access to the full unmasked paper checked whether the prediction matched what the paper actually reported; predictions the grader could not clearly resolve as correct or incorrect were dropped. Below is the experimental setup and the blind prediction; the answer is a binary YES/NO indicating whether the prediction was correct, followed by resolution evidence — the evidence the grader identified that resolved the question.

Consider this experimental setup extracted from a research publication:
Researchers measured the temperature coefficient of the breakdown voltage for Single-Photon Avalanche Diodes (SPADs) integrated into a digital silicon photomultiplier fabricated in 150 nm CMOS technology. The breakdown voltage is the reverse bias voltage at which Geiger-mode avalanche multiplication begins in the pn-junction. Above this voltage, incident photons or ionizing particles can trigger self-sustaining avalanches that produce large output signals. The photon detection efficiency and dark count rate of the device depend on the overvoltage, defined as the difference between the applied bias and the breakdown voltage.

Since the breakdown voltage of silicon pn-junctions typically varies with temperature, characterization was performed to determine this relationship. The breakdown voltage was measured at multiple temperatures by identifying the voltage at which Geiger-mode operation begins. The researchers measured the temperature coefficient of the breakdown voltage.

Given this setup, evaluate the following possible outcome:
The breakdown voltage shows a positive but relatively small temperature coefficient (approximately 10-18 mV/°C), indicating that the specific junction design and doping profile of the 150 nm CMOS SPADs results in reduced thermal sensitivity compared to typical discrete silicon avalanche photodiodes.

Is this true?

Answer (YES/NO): YES